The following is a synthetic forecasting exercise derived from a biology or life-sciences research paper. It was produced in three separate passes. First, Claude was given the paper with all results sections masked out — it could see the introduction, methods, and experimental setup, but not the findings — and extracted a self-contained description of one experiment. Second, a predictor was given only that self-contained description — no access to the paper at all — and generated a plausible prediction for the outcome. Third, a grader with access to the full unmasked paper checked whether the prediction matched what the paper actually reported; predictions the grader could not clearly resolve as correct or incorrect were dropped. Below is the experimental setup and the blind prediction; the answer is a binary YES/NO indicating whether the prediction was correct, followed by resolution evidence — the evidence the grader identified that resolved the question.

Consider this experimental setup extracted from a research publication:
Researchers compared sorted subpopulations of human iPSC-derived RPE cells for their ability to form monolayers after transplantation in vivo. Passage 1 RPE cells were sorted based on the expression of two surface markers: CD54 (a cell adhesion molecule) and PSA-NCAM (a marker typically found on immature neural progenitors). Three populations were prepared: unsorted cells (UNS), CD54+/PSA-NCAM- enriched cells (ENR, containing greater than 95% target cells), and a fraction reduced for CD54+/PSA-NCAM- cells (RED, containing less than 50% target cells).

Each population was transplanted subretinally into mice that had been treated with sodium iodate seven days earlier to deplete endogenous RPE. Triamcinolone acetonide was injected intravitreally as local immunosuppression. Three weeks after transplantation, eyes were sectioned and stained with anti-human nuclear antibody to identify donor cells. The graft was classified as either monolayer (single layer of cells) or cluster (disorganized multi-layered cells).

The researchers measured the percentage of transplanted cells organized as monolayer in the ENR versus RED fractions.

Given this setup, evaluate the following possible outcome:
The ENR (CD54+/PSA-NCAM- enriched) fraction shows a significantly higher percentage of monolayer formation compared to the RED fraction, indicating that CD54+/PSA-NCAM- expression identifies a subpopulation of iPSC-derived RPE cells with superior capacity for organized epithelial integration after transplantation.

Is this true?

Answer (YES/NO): YES